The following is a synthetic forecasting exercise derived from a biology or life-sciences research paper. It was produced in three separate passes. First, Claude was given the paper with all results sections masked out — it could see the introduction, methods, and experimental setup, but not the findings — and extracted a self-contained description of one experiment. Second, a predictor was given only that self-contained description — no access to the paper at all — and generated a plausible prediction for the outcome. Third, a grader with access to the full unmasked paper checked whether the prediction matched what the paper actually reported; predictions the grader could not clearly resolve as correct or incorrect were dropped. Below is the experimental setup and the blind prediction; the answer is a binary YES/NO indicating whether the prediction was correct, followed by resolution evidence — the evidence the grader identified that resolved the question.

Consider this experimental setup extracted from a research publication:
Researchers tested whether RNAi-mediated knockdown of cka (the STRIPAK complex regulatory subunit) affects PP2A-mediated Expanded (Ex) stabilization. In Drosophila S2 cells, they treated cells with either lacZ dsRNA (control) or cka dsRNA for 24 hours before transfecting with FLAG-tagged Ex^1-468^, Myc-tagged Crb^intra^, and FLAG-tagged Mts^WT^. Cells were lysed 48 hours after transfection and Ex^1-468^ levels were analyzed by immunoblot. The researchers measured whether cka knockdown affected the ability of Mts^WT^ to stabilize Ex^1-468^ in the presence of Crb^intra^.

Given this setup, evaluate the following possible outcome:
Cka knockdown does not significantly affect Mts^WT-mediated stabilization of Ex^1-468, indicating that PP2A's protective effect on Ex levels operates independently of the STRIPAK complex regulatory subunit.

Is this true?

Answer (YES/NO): YES